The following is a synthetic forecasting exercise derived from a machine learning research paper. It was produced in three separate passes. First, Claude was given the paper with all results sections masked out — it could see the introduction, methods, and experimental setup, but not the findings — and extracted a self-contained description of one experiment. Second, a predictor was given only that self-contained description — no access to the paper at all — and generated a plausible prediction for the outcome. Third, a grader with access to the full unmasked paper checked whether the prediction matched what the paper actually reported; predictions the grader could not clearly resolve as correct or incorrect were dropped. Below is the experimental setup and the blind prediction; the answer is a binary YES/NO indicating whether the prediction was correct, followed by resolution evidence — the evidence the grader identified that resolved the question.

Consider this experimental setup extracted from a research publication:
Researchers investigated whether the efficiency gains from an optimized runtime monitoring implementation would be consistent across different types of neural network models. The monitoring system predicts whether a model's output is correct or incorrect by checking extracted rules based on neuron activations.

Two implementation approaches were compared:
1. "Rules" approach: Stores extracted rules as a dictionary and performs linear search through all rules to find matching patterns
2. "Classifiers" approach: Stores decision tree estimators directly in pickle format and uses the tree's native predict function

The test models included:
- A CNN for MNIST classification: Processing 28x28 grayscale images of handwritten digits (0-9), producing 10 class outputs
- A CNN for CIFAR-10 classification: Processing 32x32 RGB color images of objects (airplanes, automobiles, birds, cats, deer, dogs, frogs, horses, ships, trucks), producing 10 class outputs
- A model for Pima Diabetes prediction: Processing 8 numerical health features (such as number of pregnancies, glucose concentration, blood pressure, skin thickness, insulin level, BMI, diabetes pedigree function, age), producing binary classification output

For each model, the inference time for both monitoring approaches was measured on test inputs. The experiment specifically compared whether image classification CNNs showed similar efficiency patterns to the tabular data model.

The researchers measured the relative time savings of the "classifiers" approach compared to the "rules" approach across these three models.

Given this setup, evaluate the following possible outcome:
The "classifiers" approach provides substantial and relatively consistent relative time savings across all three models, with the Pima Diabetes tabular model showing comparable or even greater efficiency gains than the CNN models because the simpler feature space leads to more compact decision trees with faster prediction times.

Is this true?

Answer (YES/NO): NO